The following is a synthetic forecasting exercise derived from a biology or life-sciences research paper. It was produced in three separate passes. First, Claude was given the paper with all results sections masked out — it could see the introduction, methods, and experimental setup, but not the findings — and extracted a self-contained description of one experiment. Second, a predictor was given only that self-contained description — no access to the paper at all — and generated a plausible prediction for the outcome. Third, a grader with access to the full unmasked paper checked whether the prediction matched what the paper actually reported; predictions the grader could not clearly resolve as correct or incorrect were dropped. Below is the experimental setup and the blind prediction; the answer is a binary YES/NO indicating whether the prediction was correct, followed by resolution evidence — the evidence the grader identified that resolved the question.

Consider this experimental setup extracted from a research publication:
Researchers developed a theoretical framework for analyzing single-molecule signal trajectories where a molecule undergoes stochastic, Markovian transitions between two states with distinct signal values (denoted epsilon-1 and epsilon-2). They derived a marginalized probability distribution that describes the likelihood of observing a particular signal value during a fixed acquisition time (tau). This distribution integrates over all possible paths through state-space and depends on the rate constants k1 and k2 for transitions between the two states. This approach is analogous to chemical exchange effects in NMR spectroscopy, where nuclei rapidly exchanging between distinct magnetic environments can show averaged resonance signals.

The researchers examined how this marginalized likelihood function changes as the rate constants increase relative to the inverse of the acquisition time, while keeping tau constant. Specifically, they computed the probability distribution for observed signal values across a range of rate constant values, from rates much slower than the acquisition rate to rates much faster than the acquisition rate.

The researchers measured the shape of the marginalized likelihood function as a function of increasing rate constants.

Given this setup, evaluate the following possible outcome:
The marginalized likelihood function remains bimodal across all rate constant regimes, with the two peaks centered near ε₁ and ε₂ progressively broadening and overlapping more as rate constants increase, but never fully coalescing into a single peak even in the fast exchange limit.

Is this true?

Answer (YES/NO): NO